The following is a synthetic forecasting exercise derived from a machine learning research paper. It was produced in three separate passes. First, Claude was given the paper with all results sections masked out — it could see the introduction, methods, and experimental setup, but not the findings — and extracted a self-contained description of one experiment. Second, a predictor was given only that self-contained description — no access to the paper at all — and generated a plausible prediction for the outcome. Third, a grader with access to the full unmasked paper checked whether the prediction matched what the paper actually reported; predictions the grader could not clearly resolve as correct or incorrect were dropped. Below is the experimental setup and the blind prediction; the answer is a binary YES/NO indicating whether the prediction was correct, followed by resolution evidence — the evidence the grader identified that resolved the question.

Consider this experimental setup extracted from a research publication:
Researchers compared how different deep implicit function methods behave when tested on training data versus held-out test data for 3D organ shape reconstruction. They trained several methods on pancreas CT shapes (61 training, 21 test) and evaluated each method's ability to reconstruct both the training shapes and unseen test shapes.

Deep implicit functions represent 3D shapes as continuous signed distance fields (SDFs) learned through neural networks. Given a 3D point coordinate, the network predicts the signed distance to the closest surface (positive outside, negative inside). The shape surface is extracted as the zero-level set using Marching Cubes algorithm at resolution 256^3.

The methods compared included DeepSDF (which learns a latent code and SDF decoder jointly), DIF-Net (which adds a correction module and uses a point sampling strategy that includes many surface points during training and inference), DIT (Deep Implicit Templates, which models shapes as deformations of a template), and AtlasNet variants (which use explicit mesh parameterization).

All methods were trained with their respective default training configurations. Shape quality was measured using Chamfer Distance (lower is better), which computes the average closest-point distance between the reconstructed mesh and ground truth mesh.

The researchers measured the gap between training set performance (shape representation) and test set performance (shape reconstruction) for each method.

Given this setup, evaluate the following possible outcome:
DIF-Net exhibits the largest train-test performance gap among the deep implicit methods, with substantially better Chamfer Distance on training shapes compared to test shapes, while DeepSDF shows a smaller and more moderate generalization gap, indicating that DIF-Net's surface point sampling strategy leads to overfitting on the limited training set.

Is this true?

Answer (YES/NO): YES